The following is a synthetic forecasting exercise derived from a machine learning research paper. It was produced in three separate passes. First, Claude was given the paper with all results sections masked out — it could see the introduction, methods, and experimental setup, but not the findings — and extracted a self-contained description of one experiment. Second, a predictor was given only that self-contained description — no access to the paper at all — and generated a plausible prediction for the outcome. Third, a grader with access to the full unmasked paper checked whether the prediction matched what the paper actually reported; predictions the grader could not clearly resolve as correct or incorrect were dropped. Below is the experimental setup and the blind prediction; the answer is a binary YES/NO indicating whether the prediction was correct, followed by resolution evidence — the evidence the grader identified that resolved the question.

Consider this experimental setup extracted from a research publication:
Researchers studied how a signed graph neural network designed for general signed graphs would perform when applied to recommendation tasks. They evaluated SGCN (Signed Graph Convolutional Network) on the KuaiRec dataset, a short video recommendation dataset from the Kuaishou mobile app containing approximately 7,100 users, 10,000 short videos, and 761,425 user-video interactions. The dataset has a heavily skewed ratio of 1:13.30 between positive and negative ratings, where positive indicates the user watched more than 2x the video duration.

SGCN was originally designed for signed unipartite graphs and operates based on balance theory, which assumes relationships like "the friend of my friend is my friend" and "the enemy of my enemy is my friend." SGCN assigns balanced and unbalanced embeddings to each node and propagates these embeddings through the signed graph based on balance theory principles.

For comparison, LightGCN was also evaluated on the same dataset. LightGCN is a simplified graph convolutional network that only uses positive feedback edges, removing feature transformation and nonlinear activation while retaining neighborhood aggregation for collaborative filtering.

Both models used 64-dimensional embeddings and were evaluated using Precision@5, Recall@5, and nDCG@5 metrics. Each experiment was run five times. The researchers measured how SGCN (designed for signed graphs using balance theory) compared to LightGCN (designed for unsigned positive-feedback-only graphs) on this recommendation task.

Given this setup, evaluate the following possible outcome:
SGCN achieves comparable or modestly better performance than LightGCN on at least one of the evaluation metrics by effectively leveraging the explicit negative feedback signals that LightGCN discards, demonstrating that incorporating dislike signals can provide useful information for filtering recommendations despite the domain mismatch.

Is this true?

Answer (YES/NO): NO